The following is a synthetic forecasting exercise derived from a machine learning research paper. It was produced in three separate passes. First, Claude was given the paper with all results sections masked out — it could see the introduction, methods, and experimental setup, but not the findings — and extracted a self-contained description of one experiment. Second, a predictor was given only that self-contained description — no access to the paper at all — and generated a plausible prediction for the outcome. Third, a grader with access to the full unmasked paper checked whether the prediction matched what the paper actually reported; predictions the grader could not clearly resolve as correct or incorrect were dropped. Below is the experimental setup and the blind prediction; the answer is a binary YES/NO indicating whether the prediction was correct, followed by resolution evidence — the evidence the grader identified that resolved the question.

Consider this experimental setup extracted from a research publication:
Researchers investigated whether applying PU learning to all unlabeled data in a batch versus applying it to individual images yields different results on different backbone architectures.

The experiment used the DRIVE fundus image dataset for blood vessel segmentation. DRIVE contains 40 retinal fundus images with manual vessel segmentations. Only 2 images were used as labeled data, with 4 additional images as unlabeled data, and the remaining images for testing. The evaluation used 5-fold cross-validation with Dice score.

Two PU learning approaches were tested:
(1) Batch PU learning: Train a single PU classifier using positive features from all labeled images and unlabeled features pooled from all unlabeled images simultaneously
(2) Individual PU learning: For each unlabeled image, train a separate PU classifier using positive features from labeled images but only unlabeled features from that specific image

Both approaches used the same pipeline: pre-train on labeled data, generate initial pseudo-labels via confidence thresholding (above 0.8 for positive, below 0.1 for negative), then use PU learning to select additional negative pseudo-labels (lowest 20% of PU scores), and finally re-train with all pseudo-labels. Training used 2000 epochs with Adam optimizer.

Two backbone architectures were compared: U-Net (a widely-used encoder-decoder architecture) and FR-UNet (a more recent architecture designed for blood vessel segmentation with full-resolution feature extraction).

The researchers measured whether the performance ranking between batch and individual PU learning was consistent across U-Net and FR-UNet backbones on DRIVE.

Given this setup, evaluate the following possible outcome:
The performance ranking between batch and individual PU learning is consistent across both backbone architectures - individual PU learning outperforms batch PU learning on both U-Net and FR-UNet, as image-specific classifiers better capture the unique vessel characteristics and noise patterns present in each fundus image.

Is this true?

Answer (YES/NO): NO